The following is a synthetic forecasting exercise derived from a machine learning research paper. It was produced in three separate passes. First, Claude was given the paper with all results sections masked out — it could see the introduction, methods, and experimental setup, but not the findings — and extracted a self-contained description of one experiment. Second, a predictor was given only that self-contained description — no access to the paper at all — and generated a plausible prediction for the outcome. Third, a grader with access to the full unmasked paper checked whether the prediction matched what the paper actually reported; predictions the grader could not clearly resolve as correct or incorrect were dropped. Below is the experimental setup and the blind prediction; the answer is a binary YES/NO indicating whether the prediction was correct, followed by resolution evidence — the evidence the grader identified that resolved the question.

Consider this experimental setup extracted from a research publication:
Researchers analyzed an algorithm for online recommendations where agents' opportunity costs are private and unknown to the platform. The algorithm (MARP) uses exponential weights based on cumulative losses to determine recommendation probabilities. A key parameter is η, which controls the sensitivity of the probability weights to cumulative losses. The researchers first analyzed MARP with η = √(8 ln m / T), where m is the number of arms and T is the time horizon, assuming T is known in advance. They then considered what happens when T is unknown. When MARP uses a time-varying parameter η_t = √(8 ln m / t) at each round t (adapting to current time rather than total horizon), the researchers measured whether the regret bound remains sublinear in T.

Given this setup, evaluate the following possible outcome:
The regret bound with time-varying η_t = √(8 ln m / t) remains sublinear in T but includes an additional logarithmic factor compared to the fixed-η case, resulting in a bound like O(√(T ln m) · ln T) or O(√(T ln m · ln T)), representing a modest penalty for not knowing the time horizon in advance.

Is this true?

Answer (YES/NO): NO